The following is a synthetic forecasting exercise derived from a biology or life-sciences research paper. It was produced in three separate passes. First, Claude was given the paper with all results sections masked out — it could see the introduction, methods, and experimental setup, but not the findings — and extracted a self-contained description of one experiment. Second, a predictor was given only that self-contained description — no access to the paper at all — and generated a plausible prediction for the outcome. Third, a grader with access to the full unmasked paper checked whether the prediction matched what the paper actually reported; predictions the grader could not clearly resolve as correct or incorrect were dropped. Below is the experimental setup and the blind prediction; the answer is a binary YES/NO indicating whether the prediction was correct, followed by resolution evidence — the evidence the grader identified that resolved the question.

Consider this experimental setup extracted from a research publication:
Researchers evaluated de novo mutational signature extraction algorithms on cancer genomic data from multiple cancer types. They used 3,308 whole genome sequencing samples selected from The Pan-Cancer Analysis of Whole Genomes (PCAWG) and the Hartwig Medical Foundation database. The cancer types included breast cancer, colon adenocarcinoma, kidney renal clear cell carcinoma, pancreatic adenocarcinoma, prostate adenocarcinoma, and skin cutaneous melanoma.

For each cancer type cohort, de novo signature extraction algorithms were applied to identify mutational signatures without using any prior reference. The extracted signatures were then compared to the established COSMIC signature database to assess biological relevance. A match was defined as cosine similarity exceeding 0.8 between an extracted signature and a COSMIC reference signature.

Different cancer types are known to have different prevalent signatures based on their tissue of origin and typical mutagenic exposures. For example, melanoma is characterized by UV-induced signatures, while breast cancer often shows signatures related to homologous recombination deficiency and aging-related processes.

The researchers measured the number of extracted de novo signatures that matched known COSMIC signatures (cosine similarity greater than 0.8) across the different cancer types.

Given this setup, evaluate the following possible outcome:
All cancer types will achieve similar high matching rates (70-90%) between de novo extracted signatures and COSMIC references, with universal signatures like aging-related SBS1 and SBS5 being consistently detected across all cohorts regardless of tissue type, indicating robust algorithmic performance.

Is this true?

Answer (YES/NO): NO